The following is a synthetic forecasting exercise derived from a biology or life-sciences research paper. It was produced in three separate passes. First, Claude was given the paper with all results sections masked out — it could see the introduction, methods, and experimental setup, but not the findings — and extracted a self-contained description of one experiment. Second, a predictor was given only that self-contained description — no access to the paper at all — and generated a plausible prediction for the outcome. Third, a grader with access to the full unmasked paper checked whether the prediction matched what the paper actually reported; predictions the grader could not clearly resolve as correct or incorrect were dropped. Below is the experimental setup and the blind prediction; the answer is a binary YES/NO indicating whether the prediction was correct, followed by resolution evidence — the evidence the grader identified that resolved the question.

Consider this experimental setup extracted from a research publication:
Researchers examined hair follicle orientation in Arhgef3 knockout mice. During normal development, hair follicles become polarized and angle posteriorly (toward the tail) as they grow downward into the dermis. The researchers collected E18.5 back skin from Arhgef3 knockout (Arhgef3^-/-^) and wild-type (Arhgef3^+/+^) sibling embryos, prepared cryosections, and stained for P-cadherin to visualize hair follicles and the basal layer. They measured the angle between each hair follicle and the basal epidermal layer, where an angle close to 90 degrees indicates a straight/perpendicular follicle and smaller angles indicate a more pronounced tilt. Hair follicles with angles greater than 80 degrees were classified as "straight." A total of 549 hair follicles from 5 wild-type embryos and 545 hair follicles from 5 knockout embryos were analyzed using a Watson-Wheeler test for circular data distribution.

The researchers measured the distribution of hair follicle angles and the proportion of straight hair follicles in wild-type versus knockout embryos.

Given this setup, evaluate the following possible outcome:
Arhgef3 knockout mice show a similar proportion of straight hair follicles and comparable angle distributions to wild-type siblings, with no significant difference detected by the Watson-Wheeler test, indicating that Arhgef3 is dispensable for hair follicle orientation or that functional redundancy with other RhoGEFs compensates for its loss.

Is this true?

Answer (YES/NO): NO